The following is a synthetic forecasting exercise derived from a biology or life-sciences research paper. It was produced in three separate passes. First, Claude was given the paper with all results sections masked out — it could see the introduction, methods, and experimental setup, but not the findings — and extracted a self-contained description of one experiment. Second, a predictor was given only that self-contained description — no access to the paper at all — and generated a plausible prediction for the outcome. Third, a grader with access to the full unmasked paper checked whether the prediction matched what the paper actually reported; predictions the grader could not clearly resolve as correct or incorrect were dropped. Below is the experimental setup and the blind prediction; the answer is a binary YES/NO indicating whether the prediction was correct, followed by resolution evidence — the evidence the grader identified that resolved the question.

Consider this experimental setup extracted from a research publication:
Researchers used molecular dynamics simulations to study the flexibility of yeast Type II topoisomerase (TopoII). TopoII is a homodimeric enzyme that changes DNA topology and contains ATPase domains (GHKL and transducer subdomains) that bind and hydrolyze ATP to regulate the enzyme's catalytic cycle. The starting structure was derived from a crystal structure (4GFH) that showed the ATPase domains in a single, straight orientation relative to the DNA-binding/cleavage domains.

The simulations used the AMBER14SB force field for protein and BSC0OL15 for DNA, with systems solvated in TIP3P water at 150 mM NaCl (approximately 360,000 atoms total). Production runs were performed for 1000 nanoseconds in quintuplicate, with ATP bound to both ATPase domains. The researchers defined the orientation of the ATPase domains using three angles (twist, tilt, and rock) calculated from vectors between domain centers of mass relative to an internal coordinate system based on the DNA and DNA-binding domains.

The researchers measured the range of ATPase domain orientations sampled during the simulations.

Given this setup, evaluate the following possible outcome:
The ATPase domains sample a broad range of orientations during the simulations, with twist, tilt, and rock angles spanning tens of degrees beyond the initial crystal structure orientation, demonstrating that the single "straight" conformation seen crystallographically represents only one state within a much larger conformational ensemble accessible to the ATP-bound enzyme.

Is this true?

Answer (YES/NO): YES